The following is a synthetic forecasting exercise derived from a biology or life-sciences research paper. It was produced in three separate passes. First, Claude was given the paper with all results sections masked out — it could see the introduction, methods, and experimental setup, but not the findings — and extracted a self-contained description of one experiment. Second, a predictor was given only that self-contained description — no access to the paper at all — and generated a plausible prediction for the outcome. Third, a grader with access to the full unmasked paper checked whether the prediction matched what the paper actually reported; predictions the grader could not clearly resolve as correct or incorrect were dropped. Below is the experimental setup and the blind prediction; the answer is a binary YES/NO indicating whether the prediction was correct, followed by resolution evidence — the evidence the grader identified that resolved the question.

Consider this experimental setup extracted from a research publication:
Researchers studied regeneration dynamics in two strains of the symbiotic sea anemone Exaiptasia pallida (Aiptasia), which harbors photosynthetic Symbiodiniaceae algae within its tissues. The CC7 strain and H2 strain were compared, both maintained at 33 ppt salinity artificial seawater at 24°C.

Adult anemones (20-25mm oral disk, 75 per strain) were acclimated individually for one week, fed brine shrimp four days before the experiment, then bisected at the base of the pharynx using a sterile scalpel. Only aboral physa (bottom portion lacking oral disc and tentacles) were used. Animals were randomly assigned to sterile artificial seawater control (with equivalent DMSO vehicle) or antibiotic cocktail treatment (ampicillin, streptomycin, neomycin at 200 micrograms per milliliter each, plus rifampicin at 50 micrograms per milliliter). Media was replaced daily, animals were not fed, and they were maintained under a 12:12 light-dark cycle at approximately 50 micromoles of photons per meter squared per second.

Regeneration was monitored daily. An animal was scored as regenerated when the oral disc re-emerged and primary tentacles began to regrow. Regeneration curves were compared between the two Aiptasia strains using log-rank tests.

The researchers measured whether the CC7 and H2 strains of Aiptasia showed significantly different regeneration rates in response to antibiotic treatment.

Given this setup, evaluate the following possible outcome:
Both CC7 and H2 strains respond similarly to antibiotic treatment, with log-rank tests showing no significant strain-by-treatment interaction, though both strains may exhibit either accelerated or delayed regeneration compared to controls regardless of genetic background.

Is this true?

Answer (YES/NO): NO